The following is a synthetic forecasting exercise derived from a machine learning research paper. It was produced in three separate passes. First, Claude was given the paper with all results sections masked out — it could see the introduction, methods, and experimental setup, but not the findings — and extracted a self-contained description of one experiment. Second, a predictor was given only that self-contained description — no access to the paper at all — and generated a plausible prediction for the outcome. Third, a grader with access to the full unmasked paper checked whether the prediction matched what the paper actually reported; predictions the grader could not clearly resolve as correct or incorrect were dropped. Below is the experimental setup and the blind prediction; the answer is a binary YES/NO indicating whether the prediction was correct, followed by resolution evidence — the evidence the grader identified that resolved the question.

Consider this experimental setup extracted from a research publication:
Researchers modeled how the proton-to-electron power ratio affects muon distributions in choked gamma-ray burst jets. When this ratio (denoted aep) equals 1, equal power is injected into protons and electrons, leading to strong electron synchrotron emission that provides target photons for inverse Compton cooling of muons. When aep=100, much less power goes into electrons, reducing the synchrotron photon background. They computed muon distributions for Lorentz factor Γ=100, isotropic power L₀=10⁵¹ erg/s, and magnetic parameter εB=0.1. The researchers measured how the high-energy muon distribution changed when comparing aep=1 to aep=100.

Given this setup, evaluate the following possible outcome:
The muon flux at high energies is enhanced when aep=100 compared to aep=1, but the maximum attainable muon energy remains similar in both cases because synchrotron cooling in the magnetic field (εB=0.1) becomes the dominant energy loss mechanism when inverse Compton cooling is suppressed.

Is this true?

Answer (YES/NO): NO